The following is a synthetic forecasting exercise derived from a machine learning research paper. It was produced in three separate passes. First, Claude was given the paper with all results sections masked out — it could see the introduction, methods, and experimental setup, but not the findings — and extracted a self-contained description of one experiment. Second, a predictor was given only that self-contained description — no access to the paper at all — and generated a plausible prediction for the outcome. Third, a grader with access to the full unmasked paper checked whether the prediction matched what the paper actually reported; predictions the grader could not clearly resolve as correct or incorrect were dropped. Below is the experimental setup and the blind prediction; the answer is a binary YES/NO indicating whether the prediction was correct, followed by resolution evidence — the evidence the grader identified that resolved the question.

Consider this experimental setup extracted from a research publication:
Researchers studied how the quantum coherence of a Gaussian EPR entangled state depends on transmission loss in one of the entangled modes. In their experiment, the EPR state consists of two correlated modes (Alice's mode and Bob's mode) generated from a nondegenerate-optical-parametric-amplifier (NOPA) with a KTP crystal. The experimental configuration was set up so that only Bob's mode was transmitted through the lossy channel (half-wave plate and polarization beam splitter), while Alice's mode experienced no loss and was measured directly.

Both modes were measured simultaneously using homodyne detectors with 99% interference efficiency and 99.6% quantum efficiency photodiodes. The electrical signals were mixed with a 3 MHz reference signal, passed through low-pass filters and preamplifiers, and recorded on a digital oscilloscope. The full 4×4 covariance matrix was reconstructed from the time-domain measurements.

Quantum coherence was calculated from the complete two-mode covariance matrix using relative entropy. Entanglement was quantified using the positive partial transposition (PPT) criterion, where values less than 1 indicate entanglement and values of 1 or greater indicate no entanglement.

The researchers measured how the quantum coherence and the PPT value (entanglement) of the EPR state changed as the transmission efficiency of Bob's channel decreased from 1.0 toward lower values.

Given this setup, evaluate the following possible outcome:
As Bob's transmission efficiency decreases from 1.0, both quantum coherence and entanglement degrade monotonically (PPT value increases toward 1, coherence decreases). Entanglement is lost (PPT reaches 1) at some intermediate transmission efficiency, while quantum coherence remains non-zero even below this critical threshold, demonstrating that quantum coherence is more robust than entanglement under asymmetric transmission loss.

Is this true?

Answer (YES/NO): NO